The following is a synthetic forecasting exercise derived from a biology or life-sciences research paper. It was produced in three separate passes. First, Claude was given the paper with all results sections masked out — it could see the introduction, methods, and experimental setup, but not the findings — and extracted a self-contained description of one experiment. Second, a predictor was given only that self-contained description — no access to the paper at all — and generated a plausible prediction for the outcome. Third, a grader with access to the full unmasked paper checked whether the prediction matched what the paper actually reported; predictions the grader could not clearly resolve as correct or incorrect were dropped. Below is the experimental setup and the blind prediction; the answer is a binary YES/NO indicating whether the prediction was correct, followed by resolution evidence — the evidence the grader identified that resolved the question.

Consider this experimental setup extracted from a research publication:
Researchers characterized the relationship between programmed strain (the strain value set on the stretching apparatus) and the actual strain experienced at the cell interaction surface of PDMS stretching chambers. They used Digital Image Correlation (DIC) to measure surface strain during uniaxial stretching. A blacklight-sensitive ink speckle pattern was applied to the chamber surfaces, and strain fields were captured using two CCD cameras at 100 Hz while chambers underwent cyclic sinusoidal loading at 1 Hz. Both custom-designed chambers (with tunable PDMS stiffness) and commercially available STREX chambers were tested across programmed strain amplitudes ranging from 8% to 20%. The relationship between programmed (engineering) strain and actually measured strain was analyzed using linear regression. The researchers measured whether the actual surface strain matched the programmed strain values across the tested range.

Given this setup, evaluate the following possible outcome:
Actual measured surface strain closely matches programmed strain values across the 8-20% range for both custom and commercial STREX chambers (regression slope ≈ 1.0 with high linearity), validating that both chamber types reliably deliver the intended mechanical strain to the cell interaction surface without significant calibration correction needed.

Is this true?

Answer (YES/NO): NO